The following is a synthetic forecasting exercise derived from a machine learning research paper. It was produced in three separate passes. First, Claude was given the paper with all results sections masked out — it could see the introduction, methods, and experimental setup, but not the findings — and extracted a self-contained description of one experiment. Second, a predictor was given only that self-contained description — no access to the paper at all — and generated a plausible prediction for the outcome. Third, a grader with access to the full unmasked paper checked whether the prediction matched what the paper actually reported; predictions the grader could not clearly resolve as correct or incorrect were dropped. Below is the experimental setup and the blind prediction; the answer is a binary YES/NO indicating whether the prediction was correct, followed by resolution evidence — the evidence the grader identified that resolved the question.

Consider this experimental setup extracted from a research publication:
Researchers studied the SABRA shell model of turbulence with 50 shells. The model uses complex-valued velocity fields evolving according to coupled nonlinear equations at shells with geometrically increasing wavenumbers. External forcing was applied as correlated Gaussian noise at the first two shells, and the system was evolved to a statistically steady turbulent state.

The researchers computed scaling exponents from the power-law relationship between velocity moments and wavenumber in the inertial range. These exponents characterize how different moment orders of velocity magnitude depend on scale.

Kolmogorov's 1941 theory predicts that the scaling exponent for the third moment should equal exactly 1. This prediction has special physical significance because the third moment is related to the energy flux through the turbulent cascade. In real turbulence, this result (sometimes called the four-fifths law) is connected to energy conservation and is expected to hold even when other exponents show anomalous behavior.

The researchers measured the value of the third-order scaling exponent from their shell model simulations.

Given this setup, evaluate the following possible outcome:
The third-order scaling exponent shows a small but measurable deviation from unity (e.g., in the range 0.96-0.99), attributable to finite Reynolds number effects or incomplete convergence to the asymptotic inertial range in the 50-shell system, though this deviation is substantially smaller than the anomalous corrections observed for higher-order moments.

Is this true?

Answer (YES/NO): NO